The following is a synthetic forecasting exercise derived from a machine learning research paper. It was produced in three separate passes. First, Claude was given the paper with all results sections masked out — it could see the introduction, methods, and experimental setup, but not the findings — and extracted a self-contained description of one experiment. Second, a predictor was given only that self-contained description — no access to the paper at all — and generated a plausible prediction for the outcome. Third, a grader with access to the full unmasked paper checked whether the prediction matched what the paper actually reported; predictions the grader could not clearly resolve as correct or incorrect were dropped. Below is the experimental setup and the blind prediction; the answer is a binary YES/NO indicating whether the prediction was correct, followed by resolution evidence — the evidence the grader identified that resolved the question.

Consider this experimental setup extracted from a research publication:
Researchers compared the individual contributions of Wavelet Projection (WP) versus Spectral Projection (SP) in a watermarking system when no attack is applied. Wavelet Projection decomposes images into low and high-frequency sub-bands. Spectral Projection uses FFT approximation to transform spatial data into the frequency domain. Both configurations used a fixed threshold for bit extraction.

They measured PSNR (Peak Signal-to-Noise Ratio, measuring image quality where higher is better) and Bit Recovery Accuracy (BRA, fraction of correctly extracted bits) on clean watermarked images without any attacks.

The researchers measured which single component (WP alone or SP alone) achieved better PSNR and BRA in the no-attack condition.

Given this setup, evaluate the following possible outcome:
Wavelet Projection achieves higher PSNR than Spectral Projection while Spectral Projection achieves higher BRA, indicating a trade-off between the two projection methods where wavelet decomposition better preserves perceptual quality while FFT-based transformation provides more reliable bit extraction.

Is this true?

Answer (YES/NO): NO